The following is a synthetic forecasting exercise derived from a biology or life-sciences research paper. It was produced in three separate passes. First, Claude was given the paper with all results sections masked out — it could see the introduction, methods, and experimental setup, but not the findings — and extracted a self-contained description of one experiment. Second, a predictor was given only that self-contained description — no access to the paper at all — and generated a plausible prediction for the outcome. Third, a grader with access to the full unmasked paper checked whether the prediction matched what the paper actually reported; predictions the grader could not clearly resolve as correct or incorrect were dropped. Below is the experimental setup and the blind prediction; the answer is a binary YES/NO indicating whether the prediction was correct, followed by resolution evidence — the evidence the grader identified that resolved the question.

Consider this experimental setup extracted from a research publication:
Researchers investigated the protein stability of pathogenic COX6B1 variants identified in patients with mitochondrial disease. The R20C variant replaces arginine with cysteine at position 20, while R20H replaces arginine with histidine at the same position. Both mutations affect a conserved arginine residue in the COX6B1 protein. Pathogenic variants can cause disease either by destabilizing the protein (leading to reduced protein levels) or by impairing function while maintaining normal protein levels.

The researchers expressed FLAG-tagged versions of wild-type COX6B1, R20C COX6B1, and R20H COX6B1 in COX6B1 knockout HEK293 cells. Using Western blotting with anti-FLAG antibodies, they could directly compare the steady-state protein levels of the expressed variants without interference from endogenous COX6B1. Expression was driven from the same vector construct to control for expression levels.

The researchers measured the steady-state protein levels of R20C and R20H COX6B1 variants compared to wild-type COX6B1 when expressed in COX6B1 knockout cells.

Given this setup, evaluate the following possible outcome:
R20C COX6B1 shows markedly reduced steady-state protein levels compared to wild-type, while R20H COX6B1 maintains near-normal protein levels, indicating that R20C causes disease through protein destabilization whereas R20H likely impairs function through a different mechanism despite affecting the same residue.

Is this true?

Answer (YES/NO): YES